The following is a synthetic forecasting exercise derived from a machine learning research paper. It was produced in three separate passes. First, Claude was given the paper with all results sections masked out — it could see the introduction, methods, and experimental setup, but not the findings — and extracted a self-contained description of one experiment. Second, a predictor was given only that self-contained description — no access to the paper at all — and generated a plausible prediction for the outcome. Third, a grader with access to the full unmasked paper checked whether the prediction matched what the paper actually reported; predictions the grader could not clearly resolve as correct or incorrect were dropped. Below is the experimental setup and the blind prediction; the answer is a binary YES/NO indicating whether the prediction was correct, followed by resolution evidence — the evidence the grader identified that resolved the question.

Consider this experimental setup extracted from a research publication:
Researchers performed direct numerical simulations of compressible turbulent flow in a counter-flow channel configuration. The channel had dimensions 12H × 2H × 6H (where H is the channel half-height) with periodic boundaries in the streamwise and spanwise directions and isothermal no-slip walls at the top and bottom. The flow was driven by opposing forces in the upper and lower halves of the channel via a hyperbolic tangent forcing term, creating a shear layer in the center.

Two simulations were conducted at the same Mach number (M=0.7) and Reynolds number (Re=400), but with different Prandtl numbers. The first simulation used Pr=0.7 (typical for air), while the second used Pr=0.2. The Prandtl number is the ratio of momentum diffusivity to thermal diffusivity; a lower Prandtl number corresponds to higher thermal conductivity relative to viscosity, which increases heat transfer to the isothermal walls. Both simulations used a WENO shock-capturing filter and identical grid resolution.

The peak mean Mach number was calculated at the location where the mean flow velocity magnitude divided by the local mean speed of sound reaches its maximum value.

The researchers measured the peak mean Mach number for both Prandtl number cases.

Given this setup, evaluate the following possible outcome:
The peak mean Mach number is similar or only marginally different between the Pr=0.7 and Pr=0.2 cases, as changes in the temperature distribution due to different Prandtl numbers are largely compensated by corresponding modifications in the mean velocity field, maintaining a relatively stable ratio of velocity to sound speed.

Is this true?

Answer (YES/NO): NO